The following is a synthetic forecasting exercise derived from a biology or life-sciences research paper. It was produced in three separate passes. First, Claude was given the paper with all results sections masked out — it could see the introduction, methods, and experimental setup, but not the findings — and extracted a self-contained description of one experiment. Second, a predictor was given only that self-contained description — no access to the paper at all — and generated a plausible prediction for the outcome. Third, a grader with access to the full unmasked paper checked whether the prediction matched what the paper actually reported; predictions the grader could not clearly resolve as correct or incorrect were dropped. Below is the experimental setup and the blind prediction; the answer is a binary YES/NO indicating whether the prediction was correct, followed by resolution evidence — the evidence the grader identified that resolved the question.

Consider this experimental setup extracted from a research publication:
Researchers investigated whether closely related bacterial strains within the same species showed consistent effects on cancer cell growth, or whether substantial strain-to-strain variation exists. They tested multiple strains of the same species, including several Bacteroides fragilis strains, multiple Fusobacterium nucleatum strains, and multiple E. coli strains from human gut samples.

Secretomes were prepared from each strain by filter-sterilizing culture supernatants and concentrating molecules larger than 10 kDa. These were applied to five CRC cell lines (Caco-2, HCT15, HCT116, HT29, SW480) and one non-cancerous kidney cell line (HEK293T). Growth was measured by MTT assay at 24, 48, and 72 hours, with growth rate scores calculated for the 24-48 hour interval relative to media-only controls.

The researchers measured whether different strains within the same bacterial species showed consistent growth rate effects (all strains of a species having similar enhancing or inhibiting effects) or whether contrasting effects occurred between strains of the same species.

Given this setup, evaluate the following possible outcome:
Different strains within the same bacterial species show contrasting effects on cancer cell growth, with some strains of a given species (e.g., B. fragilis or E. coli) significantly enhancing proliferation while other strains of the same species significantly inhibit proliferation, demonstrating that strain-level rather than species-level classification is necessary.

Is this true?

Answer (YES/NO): YES